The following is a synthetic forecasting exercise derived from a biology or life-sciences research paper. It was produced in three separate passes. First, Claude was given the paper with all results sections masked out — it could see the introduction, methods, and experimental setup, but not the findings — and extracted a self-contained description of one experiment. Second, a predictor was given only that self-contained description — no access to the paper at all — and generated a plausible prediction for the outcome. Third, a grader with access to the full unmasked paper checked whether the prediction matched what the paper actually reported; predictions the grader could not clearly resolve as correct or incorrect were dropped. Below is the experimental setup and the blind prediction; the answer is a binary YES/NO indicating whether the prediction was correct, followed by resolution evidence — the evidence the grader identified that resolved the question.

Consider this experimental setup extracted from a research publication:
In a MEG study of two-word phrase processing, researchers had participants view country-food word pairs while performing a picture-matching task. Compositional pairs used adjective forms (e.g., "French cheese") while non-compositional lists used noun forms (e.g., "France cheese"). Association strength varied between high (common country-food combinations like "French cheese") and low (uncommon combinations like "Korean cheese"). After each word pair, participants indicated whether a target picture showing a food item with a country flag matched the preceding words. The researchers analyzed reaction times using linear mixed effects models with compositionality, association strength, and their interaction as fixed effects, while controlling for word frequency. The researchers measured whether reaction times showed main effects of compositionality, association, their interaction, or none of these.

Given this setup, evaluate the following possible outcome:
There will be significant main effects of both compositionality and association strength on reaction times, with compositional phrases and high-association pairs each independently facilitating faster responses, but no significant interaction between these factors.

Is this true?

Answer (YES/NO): NO